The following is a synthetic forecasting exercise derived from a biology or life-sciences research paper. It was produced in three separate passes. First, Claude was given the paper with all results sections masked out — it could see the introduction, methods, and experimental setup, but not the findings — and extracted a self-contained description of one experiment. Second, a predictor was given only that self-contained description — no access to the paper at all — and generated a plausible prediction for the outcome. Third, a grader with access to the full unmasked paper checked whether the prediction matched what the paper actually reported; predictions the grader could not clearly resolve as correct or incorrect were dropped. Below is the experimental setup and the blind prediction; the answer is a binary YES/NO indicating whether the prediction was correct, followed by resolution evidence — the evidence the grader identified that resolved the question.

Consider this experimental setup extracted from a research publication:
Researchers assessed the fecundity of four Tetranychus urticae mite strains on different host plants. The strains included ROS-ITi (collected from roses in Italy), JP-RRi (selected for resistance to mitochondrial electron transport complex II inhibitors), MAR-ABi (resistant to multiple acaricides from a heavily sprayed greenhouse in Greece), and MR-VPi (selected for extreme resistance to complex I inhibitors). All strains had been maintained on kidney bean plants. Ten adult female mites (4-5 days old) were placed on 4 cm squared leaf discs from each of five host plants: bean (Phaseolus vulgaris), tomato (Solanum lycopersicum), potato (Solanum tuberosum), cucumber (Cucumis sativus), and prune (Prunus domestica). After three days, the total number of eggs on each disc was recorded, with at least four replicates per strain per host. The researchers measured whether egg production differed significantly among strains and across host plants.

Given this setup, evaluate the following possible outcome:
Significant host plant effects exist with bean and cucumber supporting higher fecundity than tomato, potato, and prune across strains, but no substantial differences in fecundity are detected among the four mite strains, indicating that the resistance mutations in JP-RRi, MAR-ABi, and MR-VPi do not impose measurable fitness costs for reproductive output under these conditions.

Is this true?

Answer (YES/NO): NO